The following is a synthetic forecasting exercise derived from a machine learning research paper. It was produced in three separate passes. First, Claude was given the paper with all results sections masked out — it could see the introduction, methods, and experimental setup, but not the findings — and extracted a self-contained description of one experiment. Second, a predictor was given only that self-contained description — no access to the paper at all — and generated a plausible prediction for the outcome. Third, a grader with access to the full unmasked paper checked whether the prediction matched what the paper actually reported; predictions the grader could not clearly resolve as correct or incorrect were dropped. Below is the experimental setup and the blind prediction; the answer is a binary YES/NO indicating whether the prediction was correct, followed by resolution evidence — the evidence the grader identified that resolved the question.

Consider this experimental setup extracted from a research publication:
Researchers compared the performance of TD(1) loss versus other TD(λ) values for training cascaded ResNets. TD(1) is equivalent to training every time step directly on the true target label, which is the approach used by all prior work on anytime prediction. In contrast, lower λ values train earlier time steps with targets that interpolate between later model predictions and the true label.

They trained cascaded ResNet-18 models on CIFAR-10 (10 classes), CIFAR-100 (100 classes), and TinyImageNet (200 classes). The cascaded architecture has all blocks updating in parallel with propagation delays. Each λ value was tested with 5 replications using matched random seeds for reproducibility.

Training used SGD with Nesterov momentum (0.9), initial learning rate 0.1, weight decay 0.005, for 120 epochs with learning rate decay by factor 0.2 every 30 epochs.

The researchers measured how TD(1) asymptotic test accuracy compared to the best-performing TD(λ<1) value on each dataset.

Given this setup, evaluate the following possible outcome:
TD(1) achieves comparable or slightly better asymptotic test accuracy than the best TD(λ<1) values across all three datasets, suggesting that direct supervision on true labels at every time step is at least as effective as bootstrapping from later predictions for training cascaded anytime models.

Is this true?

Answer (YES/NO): NO